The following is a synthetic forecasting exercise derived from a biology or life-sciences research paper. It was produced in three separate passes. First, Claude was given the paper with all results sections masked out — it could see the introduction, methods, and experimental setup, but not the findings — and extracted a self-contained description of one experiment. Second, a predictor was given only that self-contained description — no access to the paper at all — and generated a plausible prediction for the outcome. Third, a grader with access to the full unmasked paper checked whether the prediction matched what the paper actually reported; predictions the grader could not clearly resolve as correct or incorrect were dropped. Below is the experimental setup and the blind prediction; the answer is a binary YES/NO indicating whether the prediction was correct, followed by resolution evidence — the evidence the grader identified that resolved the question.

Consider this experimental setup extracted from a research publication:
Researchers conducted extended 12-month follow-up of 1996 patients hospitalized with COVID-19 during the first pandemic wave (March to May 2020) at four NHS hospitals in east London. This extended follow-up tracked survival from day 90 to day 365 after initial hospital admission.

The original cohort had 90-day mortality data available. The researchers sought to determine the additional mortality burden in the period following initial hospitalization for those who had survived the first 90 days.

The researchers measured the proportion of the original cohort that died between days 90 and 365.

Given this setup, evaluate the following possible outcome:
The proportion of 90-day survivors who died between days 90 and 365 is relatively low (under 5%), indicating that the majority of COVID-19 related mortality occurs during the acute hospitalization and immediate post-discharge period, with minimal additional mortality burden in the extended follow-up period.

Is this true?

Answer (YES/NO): YES